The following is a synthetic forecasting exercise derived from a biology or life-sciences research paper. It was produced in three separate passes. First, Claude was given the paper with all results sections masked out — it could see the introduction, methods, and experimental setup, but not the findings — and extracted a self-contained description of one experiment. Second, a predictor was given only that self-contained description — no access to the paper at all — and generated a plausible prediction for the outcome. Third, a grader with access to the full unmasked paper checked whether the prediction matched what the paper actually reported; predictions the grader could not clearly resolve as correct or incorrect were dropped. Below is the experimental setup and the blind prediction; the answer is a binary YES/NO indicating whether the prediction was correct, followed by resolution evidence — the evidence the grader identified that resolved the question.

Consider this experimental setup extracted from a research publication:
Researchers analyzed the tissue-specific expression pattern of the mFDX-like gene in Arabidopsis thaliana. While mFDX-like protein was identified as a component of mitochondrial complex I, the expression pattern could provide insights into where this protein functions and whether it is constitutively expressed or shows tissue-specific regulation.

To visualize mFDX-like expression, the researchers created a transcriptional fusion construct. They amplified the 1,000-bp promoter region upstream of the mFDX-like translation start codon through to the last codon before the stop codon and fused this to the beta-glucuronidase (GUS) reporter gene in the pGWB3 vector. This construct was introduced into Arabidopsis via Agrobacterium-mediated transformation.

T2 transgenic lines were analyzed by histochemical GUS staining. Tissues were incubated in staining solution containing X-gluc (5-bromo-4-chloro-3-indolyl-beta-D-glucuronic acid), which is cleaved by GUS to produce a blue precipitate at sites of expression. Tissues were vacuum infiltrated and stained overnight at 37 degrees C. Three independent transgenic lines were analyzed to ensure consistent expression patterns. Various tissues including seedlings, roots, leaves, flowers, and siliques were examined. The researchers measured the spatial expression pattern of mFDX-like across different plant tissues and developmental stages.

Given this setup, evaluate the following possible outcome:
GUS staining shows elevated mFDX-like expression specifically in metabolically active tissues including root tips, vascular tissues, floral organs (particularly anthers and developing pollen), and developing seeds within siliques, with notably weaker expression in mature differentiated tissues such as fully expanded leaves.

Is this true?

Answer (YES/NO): NO